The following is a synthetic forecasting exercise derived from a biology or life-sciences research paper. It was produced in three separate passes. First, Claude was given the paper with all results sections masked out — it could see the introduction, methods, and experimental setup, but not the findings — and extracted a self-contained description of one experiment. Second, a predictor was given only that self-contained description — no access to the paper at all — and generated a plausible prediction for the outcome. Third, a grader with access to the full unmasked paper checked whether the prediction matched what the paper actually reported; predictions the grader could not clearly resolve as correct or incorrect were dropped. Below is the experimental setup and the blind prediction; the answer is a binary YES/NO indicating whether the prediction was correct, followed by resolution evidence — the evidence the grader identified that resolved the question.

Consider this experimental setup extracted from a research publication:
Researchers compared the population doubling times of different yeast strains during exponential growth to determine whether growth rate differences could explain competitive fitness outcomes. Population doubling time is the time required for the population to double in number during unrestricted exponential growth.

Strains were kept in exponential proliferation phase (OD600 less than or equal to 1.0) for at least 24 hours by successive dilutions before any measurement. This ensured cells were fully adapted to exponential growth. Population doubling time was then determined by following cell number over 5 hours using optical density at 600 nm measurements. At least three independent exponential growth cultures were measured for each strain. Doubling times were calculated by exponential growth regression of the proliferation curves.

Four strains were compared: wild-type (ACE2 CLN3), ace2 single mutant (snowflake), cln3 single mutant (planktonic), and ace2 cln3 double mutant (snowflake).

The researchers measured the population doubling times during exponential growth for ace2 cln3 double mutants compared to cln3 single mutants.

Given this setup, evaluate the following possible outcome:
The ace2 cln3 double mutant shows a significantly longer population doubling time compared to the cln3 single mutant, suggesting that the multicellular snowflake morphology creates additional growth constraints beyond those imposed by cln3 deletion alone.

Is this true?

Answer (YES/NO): NO